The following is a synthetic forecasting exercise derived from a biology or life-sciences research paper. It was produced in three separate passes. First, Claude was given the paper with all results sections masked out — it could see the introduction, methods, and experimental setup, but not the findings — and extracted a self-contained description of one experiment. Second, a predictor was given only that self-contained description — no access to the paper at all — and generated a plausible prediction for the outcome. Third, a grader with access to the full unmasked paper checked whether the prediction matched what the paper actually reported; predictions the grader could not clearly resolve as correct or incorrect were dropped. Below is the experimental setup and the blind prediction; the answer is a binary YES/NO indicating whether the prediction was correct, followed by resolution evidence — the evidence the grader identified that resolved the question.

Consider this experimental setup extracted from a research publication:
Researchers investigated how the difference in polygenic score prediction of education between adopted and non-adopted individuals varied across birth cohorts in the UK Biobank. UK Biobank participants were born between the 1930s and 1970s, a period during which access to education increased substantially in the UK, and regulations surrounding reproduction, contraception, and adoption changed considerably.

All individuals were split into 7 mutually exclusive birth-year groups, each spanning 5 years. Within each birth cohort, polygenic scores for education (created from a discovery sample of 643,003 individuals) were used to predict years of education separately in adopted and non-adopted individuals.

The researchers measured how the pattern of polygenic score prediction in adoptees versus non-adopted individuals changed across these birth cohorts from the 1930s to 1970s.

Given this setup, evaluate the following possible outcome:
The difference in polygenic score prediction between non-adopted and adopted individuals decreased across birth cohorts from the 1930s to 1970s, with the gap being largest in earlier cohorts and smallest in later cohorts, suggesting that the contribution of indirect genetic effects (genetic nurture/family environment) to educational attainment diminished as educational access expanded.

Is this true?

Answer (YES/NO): NO